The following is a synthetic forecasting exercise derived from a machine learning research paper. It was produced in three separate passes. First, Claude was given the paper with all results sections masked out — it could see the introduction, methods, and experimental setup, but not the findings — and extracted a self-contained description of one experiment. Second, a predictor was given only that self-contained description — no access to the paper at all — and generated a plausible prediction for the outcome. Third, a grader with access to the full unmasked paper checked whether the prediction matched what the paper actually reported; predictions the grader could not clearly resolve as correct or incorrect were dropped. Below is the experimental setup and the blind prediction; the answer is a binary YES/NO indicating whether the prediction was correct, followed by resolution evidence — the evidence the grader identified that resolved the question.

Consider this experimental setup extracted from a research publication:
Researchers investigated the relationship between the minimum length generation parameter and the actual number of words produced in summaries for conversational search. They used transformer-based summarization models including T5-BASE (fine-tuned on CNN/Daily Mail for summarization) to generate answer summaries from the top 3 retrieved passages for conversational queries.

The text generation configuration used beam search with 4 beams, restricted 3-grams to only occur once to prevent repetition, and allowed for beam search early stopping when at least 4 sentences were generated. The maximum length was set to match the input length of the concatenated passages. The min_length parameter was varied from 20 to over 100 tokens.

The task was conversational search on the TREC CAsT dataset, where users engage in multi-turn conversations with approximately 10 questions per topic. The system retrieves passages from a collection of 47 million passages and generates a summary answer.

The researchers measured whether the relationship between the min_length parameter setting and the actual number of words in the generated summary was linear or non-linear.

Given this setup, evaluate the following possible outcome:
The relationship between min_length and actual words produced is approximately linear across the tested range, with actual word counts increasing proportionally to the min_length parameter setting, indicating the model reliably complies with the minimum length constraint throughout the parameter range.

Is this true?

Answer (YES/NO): NO